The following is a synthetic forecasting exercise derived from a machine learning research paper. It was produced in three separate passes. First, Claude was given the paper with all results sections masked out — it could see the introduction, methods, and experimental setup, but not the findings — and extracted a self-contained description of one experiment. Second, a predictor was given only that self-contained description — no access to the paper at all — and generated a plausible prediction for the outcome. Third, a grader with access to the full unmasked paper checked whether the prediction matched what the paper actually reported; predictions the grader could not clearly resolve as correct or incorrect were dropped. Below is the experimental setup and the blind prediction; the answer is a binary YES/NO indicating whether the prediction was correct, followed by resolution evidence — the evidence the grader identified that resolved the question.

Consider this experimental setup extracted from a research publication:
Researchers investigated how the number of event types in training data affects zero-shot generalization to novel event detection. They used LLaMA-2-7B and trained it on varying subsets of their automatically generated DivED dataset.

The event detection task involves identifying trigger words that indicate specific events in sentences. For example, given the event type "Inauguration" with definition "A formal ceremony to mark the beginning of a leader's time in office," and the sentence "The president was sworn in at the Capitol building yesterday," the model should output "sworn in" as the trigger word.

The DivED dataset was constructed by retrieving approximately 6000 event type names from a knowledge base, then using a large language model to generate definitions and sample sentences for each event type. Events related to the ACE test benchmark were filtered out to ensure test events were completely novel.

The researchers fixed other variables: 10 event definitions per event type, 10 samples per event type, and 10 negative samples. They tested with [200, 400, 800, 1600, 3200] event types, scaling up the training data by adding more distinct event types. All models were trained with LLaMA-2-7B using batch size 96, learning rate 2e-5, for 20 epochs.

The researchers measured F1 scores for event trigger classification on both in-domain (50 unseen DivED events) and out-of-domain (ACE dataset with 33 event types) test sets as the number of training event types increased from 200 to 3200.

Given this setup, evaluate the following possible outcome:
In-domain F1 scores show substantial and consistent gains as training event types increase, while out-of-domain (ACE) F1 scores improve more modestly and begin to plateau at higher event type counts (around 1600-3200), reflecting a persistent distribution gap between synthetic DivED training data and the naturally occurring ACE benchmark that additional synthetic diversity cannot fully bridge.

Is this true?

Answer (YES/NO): NO